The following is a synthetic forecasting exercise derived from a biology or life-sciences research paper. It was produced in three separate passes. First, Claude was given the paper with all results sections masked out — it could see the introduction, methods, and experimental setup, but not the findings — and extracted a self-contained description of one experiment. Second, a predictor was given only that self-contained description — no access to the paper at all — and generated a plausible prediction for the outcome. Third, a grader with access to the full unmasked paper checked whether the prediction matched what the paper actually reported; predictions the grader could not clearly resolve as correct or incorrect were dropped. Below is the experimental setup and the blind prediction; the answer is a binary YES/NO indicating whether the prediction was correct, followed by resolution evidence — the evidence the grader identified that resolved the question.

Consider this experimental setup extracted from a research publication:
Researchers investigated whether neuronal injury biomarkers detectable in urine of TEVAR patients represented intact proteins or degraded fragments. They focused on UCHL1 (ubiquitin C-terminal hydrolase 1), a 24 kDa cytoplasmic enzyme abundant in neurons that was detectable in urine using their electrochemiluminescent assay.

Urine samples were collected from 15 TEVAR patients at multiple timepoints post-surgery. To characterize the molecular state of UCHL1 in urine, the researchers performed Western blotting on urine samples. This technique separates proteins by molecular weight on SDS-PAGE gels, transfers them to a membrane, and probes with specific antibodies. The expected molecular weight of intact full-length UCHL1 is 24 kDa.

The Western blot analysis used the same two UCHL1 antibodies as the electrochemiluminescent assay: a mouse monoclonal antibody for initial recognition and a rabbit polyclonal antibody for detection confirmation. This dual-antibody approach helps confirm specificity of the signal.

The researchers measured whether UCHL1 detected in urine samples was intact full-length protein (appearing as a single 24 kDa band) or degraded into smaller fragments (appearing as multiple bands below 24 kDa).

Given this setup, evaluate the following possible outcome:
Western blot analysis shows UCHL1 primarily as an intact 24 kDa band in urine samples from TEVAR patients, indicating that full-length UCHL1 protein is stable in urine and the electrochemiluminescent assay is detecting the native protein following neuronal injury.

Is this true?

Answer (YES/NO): YES